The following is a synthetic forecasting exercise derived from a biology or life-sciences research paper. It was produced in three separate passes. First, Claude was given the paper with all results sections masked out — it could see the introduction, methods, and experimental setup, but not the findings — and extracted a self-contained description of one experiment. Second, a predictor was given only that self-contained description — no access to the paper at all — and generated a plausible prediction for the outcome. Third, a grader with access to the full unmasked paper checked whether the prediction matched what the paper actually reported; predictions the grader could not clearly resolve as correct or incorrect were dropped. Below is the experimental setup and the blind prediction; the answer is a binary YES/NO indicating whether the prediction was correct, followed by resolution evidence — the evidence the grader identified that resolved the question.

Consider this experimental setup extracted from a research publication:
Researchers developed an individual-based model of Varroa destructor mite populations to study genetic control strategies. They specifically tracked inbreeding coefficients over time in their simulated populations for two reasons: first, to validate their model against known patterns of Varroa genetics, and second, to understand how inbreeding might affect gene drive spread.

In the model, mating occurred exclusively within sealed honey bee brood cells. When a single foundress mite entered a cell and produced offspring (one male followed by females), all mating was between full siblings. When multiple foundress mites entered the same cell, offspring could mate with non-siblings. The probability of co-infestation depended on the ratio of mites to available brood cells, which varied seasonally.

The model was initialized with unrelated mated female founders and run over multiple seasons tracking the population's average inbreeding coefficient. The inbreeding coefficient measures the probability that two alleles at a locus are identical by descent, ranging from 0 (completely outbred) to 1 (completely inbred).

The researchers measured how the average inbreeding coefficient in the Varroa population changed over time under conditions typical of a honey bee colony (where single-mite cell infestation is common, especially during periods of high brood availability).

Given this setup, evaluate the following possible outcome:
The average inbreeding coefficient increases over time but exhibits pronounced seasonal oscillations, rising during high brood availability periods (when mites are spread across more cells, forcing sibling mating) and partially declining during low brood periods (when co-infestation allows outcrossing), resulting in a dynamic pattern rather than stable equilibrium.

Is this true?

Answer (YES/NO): NO